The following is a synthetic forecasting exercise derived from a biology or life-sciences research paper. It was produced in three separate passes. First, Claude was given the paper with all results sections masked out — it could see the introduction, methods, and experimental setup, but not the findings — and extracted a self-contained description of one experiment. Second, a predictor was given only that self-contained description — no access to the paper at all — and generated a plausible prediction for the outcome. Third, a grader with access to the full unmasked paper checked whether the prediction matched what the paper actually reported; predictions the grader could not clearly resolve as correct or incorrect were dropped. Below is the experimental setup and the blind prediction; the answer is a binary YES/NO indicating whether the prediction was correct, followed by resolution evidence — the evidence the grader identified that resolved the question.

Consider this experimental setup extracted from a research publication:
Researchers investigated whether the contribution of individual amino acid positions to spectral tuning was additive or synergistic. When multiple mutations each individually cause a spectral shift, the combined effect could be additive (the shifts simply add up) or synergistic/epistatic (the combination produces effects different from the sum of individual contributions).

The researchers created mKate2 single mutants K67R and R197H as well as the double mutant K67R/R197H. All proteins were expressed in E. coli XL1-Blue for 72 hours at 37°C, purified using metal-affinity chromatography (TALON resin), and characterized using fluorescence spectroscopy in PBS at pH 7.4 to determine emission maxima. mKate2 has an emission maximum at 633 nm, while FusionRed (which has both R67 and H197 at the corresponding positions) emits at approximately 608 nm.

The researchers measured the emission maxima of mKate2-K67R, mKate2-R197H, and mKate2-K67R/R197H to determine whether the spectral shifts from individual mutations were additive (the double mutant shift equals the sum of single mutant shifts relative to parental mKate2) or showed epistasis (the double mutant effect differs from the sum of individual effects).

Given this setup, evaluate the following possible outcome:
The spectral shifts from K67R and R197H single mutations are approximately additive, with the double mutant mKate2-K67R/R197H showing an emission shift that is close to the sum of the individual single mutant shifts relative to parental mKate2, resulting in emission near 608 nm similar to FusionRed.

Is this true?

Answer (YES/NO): NO